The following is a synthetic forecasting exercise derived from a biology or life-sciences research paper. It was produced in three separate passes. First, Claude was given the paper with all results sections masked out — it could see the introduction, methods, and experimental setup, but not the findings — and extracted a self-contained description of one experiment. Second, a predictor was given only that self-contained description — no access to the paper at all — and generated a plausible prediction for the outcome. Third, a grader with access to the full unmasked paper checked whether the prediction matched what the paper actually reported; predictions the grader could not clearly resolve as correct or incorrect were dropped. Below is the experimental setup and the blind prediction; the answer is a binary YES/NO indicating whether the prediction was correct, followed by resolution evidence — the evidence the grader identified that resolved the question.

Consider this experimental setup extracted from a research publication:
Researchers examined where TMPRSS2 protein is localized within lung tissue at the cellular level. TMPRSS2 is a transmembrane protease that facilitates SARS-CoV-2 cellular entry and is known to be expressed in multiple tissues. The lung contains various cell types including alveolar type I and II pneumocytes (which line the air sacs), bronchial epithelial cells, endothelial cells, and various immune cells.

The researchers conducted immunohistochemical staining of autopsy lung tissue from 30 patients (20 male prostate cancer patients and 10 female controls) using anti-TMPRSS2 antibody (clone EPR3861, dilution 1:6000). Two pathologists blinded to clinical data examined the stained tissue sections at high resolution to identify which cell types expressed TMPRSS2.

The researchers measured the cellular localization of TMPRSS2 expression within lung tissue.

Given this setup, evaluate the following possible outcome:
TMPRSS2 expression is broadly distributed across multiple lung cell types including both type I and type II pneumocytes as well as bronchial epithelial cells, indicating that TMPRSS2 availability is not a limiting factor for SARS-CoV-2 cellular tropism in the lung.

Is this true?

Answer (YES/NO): NO